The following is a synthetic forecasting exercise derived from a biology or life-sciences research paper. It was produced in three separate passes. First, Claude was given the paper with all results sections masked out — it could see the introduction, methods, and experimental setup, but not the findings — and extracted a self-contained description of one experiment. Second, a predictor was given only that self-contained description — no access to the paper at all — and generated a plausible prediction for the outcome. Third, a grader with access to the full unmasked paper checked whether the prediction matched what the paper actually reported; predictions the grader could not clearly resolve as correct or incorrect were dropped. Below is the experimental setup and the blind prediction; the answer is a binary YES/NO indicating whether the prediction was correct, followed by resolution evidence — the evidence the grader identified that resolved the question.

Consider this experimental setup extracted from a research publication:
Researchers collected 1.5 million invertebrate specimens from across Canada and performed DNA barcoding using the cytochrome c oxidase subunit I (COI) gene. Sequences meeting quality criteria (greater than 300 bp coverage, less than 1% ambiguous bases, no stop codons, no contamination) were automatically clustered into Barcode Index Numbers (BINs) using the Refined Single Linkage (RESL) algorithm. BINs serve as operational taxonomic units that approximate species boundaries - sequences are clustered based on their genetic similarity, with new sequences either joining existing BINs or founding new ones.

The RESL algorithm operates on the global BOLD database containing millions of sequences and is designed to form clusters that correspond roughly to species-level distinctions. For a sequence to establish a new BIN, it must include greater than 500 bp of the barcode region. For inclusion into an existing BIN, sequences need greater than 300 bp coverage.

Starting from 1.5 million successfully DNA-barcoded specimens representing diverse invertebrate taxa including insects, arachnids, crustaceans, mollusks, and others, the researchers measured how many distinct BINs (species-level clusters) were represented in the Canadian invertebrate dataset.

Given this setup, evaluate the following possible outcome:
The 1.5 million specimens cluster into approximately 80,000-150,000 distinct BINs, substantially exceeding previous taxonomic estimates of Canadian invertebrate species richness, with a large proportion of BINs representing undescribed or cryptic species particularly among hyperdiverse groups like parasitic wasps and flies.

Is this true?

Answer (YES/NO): NO